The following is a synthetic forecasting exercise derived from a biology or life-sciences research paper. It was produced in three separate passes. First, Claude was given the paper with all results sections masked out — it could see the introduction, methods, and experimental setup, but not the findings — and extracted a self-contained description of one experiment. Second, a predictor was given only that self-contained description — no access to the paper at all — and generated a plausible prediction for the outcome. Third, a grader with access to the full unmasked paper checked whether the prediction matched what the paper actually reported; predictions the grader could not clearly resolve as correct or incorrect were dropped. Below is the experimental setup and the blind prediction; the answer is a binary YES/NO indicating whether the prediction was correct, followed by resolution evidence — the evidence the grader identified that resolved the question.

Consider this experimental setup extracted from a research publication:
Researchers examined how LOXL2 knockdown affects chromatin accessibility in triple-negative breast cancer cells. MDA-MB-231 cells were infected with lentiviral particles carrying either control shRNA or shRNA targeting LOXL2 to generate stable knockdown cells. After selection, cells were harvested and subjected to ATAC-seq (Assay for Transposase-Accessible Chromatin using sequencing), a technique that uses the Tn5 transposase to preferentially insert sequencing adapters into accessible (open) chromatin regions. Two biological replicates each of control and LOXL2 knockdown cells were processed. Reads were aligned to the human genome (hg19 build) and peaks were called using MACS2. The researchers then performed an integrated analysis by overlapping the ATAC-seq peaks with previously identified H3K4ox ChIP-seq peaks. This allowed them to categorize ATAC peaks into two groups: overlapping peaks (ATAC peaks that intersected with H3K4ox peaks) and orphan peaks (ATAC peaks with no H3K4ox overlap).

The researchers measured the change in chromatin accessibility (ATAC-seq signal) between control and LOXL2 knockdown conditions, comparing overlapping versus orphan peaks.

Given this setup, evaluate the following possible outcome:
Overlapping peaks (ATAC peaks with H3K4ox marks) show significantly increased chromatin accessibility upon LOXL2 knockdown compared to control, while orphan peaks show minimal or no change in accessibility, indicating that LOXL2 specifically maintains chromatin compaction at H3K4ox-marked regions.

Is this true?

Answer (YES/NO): YES